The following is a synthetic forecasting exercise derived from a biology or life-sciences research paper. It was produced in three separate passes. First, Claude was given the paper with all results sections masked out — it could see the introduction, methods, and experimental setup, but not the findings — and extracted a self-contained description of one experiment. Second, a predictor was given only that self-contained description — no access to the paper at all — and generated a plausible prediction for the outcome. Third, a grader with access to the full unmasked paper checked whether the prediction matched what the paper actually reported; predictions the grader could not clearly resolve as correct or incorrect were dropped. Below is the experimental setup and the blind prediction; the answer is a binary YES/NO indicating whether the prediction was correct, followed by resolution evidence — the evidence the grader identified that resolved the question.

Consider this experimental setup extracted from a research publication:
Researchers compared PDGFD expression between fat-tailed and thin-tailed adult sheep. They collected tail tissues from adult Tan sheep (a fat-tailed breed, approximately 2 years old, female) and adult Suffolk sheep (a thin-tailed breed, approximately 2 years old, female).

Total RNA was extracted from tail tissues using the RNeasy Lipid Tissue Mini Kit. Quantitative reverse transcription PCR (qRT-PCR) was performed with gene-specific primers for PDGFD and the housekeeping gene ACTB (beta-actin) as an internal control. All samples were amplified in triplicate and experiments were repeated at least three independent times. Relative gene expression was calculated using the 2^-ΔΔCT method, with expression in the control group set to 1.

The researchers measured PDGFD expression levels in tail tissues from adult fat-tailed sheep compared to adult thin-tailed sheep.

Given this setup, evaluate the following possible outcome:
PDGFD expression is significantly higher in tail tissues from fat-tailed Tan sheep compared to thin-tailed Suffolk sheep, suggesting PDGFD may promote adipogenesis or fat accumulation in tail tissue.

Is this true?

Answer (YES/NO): NO